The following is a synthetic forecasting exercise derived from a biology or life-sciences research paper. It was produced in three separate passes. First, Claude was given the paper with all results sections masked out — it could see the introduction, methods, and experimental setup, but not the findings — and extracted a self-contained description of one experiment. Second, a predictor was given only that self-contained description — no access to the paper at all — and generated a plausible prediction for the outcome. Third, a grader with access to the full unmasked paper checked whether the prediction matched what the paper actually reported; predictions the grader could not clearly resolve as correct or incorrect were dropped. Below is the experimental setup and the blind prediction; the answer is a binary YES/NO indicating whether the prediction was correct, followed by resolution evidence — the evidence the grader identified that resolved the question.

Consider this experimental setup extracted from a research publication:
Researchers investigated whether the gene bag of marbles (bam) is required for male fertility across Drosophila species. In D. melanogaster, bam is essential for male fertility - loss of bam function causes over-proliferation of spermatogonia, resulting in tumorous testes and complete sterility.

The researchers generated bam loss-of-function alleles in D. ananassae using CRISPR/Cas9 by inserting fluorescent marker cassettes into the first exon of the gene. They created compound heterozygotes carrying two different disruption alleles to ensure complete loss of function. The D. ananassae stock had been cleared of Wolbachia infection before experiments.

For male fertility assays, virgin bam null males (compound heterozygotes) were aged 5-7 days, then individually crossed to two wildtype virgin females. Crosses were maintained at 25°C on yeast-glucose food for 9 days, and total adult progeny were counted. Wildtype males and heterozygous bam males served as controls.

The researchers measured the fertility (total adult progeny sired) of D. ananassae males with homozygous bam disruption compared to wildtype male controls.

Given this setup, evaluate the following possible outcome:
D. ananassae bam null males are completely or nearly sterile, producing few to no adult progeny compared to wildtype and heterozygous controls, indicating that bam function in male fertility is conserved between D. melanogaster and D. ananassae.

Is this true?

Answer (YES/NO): NO